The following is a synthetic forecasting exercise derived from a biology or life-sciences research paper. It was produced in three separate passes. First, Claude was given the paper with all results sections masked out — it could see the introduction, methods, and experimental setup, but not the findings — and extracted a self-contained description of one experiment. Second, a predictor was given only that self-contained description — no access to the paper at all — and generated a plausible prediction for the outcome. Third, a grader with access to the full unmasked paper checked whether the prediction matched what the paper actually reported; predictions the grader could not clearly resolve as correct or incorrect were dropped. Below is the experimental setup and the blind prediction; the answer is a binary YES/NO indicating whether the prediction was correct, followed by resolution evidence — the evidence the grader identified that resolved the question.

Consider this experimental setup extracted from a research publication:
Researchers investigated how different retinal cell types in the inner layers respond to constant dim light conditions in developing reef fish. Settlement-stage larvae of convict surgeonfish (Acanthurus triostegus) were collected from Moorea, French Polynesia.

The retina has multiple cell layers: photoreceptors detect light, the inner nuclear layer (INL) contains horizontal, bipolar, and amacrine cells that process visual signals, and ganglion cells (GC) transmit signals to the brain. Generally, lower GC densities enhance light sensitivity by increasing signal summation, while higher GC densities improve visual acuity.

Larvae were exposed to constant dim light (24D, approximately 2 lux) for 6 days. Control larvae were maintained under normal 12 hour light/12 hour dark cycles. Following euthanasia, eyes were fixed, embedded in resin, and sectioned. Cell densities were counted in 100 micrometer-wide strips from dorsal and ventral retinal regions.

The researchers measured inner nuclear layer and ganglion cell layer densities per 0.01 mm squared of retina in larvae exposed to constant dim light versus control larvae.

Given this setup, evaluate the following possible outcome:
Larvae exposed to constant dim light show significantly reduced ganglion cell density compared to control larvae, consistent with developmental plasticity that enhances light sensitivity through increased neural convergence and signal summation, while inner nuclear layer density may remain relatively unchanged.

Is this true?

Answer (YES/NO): NO